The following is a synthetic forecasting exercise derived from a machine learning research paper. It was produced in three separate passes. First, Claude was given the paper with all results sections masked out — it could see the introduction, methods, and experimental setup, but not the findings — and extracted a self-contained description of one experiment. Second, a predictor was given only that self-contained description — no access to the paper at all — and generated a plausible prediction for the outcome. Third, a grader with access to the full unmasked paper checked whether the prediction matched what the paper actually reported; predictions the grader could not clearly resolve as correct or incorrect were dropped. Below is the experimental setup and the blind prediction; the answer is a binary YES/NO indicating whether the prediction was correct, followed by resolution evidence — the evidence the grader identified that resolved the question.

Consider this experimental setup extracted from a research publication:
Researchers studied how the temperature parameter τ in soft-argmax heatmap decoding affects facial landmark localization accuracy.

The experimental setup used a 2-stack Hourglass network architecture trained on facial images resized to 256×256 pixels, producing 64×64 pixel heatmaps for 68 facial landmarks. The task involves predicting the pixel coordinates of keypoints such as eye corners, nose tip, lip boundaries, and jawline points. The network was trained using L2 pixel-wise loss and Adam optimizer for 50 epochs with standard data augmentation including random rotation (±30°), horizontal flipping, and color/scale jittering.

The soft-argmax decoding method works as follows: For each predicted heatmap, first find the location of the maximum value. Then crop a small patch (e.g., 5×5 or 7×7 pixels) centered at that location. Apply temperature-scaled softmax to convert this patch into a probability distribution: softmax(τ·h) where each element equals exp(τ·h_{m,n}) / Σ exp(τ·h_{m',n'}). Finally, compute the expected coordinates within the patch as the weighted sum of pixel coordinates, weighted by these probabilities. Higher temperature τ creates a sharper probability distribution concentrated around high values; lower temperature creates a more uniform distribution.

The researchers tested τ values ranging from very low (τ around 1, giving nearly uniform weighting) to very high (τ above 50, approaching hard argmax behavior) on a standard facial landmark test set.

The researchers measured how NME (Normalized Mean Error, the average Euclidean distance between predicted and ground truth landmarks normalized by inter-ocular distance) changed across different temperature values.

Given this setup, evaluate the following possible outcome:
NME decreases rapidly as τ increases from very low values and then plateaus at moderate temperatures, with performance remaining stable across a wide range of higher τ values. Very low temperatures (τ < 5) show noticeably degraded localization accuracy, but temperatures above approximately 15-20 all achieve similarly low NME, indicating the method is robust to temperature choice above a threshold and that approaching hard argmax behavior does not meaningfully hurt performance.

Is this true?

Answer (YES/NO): NO